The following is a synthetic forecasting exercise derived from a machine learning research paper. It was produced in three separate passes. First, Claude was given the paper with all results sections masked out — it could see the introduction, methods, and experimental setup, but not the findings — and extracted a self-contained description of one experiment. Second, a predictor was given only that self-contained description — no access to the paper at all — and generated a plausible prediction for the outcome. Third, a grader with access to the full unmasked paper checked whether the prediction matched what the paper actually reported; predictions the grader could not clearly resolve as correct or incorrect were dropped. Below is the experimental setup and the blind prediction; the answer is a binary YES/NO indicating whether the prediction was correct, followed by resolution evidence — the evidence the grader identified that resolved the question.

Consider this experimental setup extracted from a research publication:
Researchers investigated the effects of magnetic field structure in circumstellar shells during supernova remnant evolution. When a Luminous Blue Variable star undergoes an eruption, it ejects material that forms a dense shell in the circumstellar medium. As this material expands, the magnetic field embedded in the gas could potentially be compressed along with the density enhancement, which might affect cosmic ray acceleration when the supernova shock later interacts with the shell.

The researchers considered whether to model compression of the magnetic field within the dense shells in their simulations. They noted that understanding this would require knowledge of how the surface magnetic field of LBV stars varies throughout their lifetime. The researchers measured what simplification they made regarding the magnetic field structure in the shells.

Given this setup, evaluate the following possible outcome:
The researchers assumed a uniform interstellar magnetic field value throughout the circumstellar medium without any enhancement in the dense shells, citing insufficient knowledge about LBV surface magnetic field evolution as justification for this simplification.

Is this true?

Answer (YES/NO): NO